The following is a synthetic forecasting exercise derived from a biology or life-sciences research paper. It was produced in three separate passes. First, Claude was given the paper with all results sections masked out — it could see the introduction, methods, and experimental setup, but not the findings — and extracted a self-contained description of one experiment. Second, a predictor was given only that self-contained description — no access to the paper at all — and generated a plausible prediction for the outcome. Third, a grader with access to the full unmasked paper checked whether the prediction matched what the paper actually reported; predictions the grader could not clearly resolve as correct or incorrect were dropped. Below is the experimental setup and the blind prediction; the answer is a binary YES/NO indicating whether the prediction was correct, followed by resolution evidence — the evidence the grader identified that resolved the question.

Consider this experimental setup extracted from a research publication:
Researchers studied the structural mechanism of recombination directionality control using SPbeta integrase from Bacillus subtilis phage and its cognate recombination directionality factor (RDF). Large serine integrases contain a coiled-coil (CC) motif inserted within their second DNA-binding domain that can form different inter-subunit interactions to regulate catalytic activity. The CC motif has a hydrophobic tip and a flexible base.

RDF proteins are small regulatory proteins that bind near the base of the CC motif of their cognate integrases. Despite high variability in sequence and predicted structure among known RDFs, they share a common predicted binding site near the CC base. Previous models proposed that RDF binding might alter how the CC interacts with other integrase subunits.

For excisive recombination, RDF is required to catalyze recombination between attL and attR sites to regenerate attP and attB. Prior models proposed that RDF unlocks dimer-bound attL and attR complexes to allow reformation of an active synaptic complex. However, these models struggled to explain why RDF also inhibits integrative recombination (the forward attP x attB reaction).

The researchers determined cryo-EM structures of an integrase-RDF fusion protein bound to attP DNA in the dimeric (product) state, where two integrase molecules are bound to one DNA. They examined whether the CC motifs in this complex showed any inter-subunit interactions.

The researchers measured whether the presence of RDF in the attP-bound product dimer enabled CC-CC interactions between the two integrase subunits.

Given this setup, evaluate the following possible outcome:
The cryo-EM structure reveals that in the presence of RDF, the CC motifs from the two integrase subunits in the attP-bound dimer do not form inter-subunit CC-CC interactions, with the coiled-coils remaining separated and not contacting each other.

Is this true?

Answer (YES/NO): NO